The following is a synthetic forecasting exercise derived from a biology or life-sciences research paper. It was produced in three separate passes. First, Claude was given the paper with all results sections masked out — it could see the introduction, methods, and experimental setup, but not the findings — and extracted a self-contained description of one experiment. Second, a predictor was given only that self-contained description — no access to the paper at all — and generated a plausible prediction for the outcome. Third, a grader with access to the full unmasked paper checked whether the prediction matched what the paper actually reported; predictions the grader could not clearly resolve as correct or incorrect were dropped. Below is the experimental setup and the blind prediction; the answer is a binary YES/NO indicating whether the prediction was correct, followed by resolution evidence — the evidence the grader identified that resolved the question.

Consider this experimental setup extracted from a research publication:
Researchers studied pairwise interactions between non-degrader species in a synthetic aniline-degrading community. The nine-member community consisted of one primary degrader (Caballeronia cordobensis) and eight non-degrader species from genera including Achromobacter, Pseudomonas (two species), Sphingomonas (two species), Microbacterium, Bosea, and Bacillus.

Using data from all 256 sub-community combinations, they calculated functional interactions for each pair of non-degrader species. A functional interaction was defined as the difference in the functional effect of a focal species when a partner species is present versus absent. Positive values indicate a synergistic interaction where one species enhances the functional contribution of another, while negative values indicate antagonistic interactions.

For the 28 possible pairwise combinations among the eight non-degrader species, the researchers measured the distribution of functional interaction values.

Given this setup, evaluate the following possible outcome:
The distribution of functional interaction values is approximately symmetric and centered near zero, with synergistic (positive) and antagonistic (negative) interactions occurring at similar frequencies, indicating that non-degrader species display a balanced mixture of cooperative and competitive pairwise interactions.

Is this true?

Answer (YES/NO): NO